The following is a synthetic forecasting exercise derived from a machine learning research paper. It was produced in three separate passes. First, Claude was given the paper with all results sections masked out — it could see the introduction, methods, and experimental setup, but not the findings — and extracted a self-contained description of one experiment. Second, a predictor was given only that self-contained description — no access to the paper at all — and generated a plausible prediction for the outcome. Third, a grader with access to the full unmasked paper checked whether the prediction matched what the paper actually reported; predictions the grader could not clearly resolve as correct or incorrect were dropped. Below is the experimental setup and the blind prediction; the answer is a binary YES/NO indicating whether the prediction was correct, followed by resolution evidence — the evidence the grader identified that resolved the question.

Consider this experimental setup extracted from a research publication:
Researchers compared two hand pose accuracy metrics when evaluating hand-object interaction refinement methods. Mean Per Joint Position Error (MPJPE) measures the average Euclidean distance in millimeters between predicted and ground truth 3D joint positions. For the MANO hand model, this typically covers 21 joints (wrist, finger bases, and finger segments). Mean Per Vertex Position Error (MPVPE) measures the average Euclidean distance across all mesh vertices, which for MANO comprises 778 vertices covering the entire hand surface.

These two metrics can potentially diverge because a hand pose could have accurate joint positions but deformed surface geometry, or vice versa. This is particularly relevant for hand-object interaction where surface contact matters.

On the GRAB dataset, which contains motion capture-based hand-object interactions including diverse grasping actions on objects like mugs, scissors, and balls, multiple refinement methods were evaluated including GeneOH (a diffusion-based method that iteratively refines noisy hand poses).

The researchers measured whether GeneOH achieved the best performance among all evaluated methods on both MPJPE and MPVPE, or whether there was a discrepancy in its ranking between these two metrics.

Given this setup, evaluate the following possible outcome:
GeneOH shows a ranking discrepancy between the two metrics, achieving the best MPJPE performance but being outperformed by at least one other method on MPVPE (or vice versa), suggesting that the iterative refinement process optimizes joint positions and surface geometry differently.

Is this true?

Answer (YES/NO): YES